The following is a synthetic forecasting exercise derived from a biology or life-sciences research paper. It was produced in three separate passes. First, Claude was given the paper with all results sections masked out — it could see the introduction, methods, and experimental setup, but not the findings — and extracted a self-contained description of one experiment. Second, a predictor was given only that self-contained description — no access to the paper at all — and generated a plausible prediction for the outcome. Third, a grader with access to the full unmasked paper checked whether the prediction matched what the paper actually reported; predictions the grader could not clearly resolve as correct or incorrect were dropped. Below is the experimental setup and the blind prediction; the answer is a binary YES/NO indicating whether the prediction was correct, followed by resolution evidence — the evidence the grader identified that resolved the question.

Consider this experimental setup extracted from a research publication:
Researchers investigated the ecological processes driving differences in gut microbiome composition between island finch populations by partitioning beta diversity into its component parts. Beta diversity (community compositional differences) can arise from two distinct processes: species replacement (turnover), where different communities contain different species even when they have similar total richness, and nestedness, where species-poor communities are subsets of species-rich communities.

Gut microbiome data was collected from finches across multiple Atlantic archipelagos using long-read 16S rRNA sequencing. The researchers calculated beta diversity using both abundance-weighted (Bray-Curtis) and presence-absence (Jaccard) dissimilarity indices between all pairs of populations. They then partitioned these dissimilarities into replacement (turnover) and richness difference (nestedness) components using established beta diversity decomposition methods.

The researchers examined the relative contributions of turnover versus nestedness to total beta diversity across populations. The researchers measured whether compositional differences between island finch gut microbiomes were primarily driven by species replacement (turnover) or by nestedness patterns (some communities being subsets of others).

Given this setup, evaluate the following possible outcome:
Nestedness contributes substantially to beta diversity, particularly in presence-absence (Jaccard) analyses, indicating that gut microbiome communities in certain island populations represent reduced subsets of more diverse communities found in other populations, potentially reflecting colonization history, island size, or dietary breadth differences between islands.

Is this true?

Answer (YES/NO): NO